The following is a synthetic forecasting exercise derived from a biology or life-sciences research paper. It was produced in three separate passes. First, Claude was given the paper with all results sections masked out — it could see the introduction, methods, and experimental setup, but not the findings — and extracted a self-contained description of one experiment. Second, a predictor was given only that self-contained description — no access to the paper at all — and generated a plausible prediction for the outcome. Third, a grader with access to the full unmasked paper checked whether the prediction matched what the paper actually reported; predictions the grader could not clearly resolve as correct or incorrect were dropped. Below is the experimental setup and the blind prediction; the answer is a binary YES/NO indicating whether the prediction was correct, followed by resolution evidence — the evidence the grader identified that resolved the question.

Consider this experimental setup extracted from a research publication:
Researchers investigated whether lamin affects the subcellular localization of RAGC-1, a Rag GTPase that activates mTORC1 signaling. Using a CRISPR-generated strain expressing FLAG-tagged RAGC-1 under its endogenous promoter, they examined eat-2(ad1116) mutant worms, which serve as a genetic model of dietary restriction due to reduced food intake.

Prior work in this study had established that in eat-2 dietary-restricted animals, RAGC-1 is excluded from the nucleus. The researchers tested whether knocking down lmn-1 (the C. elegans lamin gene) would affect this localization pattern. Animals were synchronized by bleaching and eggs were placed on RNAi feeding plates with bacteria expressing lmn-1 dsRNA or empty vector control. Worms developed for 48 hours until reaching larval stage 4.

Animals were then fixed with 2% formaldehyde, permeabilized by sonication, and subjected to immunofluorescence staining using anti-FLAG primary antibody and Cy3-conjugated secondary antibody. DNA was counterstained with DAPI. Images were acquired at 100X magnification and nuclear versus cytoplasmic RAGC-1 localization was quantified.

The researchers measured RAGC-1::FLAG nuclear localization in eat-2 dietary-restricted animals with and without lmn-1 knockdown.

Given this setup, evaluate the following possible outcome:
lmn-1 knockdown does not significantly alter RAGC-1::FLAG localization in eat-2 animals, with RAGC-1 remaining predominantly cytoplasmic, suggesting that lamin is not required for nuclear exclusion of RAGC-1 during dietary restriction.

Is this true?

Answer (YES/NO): NO